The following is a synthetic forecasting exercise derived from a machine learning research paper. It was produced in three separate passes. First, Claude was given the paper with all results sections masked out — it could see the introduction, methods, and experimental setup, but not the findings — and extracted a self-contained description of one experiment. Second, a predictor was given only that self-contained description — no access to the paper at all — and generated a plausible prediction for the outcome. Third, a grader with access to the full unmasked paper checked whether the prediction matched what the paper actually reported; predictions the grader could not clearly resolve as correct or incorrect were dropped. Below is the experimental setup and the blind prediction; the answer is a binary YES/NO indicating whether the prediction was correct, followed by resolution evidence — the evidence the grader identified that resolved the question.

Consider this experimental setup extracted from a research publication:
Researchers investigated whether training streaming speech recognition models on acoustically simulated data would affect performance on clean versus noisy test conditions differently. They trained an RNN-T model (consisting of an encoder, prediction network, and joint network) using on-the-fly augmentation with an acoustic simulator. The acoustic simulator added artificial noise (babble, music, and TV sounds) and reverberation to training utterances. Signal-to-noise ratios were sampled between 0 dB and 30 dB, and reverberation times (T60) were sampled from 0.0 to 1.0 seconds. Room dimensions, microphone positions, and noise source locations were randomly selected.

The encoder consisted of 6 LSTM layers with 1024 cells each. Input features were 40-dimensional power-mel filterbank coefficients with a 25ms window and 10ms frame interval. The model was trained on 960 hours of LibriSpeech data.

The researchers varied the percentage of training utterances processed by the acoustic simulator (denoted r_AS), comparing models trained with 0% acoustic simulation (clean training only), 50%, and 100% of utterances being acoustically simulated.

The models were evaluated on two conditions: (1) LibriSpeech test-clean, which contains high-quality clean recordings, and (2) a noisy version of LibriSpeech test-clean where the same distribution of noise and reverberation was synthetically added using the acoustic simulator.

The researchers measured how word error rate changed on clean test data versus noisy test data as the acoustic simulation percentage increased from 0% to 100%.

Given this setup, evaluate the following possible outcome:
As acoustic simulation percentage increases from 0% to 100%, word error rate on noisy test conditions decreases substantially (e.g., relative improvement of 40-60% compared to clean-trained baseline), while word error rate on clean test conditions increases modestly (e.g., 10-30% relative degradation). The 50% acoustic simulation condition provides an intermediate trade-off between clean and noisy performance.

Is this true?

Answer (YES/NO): NO